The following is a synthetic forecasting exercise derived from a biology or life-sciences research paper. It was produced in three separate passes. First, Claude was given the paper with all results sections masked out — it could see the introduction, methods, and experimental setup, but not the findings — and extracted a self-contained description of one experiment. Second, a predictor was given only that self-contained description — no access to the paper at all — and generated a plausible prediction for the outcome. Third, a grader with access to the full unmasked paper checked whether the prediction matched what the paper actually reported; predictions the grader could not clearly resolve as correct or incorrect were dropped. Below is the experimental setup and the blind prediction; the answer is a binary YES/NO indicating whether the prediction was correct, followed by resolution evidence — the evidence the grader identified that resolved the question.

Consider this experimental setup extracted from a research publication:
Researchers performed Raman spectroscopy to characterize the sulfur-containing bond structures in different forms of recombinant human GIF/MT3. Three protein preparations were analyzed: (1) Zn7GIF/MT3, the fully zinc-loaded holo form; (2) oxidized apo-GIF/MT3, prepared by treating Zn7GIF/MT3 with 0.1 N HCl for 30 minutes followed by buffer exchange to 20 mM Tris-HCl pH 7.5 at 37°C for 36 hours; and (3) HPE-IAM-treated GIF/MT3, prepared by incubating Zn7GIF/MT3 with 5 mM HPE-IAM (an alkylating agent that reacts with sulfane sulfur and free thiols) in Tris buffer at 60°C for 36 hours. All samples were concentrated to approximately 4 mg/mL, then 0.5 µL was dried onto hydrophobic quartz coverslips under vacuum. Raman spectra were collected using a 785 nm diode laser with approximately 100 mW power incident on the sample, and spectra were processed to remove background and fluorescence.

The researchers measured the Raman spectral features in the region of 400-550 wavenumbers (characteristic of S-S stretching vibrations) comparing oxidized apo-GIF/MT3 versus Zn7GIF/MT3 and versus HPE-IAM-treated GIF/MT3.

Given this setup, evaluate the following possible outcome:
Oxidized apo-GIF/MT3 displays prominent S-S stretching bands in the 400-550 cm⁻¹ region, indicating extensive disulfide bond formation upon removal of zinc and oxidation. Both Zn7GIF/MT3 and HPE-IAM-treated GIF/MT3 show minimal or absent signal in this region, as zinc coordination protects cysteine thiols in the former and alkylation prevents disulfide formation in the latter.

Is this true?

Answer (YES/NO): NO